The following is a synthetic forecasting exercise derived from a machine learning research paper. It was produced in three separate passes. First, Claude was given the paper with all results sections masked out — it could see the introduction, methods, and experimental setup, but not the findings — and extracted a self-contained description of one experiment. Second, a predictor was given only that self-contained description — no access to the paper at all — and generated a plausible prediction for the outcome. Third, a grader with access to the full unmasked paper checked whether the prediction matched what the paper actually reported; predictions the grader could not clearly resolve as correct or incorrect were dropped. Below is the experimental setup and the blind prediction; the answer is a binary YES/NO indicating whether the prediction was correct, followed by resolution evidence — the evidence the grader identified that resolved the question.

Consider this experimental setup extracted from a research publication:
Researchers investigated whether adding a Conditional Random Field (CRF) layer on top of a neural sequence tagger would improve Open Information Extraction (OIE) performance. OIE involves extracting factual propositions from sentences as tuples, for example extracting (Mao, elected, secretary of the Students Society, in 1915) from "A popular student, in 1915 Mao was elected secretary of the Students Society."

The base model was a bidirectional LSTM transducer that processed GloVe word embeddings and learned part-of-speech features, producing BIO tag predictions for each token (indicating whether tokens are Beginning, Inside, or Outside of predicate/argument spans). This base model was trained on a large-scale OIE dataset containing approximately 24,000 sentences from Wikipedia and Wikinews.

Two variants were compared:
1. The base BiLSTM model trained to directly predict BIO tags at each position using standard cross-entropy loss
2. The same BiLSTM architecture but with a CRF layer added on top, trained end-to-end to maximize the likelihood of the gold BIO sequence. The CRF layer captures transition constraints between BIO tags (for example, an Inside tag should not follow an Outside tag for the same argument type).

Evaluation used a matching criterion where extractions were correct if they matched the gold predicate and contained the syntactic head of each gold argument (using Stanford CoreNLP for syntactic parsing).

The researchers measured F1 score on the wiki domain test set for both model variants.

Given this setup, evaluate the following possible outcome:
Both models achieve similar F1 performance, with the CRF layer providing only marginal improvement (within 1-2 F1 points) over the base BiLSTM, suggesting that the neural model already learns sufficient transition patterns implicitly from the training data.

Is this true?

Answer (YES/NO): YES